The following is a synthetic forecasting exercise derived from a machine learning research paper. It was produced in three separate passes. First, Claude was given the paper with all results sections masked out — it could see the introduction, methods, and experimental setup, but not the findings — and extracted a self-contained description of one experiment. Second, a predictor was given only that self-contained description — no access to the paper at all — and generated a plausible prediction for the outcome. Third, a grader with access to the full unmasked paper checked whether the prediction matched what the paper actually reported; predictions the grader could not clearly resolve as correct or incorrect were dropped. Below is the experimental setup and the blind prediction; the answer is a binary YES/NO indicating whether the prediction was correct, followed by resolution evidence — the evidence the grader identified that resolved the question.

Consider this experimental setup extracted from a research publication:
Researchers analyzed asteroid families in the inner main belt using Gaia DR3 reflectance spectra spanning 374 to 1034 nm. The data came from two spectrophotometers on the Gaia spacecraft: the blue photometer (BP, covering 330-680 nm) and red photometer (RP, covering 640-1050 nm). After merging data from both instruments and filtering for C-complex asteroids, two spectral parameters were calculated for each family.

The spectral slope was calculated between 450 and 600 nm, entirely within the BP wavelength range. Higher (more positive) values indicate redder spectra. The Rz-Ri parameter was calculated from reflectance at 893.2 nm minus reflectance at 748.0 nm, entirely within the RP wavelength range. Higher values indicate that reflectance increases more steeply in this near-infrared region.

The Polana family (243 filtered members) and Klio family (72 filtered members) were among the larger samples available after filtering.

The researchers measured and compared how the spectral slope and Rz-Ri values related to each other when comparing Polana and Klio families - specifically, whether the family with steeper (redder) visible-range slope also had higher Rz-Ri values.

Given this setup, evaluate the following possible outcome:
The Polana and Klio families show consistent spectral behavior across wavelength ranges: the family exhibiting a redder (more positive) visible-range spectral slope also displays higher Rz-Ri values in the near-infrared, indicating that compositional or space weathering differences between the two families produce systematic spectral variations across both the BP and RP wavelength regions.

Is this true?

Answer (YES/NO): YES